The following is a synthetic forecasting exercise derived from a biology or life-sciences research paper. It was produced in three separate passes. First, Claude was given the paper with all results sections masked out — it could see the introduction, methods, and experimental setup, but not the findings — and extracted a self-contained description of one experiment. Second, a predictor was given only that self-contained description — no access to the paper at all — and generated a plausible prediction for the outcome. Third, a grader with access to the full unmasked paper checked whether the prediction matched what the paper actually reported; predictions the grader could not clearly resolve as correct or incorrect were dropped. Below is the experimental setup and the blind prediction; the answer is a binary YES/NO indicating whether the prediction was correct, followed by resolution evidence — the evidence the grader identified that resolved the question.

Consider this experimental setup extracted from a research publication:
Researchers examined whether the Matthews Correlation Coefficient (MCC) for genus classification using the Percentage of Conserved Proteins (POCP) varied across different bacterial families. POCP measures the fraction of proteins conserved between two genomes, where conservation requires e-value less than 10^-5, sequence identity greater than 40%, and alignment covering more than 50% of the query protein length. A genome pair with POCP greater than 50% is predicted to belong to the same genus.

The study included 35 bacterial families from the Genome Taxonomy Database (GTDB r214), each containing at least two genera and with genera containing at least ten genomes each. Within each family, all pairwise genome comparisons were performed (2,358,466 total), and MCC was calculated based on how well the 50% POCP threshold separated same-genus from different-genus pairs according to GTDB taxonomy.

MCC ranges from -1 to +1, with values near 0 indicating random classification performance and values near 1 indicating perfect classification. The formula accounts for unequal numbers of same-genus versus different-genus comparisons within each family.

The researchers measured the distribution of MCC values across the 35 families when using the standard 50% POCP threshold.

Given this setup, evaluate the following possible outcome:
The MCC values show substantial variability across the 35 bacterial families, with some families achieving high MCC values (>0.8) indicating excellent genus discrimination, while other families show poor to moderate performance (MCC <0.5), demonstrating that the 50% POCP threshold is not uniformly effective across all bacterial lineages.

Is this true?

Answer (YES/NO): YES